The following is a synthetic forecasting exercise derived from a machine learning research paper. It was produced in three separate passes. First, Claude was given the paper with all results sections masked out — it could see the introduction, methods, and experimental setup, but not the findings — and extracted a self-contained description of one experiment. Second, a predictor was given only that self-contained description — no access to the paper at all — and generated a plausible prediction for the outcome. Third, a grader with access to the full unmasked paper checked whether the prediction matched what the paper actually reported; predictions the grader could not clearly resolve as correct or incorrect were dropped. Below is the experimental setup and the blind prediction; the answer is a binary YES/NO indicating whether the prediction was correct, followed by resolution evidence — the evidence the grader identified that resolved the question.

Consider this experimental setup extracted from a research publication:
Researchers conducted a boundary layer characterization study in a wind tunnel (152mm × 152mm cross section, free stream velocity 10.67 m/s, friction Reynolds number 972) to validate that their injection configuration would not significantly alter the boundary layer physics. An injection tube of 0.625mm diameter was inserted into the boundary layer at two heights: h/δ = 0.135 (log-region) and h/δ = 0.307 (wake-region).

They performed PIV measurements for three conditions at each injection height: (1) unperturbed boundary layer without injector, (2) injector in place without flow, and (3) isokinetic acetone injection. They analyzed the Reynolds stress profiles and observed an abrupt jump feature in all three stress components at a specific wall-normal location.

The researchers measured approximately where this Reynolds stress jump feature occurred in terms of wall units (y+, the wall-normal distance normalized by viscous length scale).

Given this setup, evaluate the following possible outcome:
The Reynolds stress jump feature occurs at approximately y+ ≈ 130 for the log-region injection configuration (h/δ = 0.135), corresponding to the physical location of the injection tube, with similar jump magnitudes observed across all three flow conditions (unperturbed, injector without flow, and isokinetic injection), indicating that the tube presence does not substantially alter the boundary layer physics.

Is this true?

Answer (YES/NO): NO